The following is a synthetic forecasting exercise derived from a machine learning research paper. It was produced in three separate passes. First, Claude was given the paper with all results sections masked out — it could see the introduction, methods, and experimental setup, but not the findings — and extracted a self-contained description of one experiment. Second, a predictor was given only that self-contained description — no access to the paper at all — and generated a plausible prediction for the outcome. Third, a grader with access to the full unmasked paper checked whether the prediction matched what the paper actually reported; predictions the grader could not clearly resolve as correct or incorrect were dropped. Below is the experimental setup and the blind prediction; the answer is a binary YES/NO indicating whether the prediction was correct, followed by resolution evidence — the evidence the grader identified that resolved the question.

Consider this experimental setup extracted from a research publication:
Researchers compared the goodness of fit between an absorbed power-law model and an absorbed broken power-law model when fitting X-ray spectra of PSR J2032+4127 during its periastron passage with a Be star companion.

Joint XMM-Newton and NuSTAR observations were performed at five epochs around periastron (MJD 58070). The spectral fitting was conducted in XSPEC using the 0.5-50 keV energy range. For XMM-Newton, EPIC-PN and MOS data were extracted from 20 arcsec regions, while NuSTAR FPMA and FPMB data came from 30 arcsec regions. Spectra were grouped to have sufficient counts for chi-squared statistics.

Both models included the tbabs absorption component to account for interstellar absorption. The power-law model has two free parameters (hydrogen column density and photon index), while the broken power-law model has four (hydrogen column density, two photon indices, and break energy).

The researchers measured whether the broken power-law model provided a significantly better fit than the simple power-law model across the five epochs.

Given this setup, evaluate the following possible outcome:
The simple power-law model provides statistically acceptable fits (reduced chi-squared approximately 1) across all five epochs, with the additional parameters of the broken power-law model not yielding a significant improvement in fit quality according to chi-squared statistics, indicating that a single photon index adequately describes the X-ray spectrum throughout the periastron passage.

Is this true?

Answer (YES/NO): YES